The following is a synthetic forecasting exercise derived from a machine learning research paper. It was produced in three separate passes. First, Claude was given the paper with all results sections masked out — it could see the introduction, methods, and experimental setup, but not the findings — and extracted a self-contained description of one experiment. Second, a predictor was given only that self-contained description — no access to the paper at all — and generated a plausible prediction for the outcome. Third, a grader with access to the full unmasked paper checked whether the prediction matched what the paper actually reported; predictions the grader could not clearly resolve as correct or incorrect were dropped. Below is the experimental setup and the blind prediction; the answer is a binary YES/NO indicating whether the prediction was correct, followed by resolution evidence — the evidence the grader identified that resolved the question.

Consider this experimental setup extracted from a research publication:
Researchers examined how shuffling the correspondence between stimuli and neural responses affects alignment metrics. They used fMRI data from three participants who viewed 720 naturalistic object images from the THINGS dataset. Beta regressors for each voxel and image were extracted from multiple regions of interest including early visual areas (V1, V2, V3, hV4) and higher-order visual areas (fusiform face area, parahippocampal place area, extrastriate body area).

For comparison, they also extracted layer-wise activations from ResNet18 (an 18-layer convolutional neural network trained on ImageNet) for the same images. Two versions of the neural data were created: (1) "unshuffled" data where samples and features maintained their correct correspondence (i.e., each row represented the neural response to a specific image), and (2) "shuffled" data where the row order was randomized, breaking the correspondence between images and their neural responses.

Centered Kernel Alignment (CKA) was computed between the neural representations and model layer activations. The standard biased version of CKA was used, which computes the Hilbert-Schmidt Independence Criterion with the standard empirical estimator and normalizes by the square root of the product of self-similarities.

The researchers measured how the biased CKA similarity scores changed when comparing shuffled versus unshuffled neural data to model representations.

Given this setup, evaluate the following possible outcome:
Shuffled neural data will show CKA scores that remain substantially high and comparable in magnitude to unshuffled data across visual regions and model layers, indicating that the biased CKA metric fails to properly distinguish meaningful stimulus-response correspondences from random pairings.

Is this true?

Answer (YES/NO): YES